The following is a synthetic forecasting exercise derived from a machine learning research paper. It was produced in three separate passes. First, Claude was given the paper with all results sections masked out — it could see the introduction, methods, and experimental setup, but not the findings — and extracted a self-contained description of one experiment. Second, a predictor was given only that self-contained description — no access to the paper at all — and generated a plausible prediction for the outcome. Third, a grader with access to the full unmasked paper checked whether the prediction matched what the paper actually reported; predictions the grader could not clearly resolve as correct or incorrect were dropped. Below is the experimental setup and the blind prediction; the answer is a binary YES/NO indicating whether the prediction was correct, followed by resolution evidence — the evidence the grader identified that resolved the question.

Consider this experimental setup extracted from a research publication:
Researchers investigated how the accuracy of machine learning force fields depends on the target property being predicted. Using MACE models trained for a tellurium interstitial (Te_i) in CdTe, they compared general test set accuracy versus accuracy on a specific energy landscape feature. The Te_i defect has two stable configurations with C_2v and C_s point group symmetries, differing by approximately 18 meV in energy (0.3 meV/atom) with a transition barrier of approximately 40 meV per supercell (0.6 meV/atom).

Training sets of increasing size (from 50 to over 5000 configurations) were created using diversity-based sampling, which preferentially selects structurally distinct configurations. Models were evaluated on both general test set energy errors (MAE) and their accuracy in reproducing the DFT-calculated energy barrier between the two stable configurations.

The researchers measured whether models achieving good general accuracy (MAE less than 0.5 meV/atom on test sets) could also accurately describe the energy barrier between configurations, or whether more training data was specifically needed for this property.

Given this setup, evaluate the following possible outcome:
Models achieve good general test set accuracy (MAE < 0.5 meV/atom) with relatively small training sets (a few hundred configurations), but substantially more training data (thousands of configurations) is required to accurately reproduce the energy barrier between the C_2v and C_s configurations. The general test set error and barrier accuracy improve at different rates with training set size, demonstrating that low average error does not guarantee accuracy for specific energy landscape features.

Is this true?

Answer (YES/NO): YES